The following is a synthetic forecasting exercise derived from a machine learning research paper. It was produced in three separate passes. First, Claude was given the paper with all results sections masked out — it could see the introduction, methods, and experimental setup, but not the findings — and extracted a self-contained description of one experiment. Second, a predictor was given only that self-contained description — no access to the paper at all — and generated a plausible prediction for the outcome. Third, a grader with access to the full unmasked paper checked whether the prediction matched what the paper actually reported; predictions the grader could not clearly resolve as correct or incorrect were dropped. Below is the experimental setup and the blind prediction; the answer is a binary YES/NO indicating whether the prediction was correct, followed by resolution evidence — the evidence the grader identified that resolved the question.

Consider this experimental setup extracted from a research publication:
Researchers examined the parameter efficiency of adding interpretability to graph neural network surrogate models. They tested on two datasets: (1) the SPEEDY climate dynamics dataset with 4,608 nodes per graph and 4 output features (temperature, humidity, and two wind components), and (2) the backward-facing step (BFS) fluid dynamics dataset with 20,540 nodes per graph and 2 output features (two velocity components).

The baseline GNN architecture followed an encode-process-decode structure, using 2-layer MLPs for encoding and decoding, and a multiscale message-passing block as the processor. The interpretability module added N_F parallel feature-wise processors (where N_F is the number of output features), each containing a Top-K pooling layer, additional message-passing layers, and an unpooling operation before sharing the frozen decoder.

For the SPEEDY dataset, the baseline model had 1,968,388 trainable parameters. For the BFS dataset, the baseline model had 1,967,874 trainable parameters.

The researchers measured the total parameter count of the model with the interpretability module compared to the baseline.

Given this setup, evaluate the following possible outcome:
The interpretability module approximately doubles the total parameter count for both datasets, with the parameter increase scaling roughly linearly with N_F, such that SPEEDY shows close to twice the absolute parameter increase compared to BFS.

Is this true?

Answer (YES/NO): NO